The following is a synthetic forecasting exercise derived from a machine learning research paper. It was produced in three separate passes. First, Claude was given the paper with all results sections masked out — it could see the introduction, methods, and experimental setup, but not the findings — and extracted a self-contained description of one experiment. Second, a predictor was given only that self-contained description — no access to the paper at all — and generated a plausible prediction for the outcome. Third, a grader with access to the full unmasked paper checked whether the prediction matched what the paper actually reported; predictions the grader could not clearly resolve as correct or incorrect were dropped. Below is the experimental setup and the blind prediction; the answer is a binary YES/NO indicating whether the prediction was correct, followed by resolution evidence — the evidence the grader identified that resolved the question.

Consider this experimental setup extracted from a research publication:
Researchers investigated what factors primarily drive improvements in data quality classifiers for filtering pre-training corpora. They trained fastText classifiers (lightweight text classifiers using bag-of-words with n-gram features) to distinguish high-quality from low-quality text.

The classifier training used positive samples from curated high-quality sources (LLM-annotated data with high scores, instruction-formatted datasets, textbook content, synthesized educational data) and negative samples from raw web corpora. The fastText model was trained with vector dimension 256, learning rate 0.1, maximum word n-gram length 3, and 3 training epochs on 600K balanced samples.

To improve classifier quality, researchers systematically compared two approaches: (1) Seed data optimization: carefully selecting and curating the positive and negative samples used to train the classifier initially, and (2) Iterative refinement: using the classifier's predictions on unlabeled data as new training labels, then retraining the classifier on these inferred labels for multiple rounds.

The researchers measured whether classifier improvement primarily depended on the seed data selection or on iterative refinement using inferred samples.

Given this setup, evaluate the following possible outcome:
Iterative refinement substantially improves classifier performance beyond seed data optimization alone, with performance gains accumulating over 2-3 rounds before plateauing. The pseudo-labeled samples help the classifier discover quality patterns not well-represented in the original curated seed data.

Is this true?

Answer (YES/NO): NO